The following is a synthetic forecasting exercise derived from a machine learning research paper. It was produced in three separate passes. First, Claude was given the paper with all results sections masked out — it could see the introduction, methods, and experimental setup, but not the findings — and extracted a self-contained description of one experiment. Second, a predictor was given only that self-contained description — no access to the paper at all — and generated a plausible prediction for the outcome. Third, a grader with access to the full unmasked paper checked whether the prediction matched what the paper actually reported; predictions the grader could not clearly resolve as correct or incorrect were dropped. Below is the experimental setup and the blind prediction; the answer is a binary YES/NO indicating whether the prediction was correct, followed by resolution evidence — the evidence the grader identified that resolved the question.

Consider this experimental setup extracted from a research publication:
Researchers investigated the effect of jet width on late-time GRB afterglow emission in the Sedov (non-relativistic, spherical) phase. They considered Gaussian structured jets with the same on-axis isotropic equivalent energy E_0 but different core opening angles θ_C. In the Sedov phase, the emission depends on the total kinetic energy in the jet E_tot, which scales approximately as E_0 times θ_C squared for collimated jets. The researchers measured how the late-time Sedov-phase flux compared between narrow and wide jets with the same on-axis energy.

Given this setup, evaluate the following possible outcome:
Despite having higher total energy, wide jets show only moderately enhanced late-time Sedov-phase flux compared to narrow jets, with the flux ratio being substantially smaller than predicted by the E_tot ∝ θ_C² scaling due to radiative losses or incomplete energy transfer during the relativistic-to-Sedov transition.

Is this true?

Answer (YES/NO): NO